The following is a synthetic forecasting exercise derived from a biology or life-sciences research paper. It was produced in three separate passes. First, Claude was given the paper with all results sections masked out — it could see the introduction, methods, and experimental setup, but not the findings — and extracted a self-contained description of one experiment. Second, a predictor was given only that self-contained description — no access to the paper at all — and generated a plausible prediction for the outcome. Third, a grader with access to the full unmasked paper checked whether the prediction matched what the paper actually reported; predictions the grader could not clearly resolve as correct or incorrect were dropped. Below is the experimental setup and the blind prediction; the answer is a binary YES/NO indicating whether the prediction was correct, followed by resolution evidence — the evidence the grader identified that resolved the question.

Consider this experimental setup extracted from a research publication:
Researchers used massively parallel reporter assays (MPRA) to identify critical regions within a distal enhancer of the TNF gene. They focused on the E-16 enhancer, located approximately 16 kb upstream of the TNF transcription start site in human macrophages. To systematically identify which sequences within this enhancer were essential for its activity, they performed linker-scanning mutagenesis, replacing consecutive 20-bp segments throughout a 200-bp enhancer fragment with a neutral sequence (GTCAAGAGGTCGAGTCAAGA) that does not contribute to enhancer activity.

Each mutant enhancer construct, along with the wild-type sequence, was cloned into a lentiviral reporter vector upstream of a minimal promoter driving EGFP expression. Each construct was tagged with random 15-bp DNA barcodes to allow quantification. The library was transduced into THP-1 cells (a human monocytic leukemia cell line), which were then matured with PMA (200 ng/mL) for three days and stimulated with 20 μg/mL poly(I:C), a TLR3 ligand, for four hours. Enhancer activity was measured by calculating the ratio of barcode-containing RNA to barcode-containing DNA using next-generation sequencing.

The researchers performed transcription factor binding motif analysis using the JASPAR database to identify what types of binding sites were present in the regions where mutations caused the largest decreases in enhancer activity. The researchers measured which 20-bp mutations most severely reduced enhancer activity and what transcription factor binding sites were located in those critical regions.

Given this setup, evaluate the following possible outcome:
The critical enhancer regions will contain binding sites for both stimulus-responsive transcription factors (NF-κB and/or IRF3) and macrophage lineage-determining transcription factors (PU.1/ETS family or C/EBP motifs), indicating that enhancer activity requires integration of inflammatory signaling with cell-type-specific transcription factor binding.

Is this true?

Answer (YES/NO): NO